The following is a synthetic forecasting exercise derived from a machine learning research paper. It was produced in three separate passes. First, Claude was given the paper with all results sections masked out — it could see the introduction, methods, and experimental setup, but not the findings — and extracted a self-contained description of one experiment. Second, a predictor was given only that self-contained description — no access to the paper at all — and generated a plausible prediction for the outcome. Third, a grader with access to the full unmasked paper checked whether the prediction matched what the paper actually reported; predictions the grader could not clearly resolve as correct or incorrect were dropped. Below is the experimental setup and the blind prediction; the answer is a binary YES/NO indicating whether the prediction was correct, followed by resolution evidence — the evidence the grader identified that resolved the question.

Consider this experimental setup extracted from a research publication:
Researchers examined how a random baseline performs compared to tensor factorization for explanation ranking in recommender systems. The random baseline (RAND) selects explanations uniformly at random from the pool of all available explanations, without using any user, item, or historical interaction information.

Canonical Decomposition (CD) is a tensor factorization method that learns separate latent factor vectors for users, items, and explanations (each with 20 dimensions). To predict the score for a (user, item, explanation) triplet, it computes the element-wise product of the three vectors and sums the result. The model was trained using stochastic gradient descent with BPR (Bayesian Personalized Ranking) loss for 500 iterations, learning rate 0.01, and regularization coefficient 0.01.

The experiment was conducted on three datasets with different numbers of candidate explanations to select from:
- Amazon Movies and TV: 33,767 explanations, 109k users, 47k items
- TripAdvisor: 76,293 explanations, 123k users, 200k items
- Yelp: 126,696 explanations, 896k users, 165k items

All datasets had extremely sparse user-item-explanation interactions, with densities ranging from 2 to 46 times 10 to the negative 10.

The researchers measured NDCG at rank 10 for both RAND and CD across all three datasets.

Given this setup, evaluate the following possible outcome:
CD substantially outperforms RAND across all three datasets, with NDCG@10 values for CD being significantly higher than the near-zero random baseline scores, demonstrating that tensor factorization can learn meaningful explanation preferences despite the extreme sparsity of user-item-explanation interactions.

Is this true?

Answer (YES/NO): NO